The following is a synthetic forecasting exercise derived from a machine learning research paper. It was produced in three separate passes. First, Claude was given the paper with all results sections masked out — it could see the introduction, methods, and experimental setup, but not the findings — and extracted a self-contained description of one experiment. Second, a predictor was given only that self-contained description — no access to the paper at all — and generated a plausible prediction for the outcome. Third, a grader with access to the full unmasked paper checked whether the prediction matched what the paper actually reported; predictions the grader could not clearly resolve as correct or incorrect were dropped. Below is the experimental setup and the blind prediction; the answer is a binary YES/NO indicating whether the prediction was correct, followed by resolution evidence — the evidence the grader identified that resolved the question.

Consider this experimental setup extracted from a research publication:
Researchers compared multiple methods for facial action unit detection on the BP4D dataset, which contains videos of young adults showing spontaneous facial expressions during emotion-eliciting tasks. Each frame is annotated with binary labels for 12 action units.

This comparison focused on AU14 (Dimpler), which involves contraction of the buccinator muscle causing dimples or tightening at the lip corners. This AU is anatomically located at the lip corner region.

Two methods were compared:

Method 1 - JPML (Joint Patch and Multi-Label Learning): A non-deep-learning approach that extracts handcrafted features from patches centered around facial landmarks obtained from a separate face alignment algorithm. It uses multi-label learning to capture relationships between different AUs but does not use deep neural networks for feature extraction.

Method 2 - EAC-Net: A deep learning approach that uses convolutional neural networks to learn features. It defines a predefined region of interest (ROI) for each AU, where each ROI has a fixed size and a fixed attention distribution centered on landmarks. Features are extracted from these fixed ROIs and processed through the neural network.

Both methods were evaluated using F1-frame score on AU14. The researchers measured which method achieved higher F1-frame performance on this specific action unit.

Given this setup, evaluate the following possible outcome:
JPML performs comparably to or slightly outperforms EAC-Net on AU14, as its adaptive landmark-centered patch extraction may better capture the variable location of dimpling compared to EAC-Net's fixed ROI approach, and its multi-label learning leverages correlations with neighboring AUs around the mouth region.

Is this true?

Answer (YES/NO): NO